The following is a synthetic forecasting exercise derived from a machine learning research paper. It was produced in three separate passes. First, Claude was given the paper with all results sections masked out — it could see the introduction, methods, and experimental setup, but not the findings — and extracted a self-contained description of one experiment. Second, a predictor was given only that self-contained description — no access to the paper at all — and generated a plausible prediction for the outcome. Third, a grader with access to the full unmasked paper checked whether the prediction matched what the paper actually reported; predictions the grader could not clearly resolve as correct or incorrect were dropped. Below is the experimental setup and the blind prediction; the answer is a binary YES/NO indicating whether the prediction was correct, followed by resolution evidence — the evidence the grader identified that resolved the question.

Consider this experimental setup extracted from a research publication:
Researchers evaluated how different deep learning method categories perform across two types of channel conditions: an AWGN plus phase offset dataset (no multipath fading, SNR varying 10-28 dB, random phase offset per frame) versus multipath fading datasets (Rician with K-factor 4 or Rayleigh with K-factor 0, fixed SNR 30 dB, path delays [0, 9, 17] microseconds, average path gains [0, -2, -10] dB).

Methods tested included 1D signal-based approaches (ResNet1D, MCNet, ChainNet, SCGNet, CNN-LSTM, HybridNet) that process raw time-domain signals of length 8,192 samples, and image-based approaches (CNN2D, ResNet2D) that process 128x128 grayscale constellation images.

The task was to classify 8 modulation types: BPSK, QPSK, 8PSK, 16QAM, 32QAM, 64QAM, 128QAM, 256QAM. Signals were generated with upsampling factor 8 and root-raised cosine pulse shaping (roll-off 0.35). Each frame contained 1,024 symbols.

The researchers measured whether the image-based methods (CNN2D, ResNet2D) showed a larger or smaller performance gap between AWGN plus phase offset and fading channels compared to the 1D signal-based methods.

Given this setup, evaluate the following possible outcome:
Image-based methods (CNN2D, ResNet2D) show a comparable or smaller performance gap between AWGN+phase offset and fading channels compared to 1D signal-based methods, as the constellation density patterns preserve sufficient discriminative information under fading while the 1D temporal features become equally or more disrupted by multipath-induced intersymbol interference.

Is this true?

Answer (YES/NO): NO